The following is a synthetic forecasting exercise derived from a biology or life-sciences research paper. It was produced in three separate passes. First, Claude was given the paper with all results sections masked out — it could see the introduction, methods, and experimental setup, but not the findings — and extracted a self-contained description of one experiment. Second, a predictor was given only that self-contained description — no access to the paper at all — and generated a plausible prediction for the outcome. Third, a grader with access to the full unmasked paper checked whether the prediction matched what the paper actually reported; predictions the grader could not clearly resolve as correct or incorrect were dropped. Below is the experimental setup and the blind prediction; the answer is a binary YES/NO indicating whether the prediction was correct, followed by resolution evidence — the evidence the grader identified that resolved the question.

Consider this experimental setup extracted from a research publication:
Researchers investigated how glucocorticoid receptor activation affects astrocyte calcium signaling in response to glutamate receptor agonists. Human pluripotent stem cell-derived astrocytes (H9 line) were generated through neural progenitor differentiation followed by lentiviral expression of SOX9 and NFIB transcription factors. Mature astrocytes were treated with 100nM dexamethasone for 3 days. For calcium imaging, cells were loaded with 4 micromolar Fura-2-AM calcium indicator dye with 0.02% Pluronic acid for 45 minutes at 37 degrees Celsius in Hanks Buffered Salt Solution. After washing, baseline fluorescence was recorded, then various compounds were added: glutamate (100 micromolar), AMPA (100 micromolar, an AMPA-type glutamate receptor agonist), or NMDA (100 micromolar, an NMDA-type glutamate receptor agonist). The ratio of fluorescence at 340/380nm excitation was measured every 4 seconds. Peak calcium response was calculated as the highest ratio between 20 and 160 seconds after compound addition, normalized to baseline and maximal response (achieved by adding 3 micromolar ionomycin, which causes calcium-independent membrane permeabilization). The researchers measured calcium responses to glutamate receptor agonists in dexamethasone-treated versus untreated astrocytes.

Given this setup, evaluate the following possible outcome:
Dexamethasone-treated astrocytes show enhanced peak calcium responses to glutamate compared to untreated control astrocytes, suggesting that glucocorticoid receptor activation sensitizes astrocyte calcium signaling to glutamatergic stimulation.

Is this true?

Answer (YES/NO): YES